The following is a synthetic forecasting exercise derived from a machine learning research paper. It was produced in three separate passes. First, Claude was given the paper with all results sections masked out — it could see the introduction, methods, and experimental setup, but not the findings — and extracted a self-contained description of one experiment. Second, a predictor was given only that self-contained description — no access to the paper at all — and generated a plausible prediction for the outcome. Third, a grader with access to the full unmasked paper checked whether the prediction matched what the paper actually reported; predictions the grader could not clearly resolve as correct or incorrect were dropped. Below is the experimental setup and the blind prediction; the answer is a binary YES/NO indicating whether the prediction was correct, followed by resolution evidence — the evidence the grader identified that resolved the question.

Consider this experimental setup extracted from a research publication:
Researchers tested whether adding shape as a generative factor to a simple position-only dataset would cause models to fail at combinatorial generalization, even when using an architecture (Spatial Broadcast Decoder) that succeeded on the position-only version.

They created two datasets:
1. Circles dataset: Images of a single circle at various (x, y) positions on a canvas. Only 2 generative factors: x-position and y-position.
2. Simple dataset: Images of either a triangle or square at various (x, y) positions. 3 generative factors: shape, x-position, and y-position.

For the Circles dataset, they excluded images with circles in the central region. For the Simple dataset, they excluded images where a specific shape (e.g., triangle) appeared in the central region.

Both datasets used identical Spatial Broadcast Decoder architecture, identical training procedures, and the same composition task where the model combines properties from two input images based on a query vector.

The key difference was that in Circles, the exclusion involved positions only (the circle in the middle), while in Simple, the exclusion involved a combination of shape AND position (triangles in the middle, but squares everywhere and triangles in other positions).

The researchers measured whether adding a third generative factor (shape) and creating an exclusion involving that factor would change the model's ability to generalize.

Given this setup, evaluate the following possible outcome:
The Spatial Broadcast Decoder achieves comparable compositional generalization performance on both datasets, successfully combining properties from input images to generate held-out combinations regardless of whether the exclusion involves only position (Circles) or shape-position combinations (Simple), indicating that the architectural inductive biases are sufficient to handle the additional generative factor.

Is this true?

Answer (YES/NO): NO